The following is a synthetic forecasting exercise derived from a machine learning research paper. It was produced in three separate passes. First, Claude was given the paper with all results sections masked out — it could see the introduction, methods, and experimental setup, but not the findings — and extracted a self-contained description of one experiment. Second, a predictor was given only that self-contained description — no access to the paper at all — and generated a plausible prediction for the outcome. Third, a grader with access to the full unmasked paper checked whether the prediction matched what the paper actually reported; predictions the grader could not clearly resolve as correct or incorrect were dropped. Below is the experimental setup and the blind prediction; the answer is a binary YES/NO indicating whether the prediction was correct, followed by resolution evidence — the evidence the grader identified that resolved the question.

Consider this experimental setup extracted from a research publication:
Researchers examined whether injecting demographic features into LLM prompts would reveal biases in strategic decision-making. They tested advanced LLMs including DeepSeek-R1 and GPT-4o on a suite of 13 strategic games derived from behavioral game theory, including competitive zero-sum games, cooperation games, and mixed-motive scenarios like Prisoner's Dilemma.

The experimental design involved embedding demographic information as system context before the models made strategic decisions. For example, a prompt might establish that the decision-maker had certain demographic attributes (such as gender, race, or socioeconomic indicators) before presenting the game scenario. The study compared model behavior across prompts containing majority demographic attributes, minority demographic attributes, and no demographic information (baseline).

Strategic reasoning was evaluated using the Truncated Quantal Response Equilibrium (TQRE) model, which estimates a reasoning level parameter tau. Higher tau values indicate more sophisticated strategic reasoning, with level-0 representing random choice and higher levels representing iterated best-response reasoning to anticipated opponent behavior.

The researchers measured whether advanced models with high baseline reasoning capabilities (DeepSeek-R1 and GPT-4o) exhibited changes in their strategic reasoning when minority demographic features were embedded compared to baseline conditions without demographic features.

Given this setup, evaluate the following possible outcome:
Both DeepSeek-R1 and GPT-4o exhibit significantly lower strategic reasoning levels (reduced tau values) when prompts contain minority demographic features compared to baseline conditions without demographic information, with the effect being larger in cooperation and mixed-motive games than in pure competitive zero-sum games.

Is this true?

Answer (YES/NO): NO